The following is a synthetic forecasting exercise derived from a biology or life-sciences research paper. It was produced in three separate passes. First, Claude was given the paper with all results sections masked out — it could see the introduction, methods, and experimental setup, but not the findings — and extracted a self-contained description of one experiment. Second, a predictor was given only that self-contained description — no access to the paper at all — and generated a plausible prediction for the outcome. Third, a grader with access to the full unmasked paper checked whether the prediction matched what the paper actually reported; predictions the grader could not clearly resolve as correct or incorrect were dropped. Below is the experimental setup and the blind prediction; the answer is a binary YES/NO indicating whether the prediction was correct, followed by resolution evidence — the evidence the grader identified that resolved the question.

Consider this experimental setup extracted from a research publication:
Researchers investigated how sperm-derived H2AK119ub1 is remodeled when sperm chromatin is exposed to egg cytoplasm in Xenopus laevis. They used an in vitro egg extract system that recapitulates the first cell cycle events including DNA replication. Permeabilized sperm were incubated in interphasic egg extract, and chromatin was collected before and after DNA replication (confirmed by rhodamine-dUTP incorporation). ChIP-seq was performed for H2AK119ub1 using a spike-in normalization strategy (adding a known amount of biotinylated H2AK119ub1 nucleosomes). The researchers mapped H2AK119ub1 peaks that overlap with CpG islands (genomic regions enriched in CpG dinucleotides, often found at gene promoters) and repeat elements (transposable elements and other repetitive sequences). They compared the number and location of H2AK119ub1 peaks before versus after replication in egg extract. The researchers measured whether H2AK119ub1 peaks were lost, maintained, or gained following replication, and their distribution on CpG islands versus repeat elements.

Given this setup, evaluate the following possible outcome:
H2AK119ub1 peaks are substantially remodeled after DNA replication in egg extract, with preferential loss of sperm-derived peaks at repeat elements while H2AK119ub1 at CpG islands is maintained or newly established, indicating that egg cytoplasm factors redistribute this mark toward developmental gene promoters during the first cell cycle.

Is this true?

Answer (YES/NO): YES